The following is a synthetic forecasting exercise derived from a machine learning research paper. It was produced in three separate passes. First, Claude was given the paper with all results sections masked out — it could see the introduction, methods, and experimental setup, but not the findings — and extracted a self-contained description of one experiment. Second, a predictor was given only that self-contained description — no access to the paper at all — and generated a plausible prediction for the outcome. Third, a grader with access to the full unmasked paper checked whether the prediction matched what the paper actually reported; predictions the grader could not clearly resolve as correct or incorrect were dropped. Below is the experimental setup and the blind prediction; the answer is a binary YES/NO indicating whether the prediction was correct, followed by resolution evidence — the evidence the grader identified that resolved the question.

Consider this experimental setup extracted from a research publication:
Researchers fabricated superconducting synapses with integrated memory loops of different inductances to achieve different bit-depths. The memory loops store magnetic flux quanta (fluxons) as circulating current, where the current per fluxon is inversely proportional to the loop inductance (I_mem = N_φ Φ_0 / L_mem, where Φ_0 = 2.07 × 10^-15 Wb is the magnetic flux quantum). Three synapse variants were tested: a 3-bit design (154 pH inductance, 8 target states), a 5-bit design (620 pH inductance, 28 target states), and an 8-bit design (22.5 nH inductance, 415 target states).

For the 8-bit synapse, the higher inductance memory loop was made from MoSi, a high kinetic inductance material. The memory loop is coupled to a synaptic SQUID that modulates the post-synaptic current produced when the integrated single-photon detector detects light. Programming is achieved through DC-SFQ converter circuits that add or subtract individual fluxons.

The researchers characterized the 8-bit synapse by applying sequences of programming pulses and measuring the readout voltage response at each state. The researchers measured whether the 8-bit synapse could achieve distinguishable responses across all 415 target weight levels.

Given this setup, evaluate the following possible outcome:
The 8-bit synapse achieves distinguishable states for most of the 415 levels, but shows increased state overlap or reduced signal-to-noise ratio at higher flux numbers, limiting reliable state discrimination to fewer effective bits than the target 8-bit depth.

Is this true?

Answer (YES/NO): NO